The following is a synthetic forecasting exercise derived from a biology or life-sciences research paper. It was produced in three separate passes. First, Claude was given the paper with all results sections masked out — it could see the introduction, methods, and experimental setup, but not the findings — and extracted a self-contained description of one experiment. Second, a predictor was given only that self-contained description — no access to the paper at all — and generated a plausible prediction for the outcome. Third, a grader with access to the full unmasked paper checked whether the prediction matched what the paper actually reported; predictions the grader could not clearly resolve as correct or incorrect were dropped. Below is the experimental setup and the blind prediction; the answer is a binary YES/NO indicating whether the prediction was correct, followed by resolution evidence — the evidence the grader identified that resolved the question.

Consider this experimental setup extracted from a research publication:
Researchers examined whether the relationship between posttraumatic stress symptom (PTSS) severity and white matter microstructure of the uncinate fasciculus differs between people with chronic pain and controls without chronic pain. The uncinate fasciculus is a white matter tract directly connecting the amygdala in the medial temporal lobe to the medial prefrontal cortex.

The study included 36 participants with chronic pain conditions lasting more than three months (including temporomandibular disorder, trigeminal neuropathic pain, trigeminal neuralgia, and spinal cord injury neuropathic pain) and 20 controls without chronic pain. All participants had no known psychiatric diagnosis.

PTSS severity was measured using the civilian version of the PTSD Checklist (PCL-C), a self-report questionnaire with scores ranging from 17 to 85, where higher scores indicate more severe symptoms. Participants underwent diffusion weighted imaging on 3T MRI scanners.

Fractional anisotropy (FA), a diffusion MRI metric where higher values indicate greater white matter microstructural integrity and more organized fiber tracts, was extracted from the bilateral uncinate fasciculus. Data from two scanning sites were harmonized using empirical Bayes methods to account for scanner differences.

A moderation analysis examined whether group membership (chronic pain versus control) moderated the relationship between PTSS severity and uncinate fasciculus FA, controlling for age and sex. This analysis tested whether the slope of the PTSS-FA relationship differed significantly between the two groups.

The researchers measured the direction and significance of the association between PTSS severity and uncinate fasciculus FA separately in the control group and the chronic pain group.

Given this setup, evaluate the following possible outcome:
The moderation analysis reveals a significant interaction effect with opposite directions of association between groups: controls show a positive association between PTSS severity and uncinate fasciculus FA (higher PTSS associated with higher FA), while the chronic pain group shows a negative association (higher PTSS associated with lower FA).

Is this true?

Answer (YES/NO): NO